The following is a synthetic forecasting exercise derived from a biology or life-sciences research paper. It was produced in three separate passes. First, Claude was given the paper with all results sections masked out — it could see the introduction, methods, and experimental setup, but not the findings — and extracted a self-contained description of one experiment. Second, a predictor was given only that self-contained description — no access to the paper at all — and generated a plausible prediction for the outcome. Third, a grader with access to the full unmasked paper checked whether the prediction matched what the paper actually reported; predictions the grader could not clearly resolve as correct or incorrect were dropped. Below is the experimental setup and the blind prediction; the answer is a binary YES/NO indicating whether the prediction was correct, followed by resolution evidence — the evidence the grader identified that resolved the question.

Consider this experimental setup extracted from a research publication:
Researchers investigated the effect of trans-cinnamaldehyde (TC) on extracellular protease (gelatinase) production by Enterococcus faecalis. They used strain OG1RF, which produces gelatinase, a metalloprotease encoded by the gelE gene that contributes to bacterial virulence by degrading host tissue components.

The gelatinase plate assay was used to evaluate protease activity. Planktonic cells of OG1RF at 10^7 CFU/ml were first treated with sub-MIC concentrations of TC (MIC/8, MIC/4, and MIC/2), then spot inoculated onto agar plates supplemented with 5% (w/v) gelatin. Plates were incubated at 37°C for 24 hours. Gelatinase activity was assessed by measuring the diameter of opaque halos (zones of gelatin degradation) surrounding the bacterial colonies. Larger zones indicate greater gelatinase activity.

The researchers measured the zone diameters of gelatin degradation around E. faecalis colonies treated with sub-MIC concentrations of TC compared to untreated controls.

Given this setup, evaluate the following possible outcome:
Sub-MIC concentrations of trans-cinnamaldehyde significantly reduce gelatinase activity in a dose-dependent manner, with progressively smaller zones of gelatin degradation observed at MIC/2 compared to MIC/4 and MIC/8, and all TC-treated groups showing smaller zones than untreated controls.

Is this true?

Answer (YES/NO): NO